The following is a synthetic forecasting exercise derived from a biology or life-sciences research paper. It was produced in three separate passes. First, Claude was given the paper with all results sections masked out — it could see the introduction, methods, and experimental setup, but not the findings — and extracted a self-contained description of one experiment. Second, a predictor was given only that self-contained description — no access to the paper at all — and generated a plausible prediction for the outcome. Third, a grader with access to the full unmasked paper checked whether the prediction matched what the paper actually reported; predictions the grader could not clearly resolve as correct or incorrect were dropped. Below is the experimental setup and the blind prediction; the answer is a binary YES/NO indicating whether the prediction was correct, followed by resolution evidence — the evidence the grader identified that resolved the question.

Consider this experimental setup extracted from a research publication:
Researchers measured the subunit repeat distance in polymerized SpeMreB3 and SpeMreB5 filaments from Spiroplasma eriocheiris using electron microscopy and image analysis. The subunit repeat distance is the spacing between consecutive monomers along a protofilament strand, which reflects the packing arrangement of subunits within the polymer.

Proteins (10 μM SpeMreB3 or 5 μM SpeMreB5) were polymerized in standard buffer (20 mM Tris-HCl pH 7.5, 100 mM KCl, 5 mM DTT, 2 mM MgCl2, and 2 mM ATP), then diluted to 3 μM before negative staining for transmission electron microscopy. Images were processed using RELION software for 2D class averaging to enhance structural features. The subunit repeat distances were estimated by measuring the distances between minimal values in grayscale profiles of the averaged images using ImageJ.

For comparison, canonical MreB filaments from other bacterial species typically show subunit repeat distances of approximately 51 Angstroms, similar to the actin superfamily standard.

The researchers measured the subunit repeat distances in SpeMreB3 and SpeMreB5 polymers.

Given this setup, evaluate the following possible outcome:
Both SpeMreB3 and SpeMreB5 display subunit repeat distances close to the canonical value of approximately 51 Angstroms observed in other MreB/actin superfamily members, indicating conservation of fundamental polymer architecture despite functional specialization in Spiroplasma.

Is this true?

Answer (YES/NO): YES